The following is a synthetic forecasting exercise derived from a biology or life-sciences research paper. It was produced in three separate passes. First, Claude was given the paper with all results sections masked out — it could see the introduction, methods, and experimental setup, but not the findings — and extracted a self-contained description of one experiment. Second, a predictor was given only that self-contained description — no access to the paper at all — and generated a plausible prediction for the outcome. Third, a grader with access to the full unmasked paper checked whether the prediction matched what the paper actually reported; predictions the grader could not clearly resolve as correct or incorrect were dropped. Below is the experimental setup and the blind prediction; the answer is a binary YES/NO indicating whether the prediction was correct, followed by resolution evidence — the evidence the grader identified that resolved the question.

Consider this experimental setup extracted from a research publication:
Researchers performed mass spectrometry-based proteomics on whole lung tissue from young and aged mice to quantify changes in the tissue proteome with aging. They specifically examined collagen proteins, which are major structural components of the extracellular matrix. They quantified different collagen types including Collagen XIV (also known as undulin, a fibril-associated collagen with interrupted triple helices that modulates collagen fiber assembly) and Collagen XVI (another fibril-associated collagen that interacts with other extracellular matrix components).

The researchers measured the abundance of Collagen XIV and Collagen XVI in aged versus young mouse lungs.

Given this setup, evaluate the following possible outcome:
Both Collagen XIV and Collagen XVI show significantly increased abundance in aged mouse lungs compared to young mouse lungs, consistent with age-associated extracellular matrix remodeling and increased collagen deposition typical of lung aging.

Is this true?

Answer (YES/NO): NO